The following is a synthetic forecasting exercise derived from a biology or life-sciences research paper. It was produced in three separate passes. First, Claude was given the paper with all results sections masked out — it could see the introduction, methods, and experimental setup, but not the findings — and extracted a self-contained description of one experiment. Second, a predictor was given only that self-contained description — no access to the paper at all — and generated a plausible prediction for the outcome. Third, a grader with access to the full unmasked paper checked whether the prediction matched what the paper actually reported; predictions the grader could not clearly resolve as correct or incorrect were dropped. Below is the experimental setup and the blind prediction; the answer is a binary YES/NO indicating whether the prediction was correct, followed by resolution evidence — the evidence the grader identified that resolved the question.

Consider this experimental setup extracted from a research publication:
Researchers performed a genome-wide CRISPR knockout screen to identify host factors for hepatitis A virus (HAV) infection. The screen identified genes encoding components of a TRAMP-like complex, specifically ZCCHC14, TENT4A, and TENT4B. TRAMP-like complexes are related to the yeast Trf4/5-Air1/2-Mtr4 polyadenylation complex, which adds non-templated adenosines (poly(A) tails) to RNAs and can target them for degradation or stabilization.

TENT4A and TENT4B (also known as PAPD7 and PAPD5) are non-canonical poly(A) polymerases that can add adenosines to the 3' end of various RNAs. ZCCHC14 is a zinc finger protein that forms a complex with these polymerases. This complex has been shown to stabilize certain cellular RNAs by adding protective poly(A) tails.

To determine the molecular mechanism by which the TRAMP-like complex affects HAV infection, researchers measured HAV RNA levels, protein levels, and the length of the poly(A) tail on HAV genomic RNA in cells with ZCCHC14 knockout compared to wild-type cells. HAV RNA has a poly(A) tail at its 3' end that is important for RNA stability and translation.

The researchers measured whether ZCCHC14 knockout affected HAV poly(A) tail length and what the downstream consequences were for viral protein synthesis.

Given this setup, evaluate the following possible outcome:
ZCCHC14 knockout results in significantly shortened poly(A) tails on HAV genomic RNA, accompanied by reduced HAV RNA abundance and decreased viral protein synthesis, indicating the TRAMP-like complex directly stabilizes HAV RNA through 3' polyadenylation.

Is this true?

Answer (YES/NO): NO